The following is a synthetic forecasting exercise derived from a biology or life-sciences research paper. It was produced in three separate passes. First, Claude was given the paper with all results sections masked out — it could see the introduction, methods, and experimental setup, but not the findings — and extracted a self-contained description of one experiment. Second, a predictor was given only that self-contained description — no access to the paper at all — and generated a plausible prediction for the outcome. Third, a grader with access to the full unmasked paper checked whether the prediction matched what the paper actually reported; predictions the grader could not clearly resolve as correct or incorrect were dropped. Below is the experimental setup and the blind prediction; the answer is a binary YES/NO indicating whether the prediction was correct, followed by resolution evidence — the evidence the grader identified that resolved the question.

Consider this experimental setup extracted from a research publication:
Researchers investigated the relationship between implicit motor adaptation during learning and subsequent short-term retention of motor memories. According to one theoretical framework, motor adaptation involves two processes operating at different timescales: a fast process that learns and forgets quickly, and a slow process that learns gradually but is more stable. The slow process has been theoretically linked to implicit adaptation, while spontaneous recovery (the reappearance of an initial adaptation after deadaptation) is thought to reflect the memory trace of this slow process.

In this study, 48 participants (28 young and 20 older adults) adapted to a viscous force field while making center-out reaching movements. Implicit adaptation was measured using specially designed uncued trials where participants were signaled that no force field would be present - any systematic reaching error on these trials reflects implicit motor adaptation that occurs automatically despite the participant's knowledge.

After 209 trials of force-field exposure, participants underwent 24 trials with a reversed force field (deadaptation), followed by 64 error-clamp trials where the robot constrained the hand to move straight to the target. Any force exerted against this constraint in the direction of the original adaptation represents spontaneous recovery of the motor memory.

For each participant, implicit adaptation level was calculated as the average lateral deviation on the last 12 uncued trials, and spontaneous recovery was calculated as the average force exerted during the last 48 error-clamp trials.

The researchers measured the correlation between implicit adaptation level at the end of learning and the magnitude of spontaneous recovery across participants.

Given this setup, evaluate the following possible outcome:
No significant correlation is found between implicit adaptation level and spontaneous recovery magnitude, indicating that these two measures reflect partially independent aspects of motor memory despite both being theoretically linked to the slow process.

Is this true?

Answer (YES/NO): NO